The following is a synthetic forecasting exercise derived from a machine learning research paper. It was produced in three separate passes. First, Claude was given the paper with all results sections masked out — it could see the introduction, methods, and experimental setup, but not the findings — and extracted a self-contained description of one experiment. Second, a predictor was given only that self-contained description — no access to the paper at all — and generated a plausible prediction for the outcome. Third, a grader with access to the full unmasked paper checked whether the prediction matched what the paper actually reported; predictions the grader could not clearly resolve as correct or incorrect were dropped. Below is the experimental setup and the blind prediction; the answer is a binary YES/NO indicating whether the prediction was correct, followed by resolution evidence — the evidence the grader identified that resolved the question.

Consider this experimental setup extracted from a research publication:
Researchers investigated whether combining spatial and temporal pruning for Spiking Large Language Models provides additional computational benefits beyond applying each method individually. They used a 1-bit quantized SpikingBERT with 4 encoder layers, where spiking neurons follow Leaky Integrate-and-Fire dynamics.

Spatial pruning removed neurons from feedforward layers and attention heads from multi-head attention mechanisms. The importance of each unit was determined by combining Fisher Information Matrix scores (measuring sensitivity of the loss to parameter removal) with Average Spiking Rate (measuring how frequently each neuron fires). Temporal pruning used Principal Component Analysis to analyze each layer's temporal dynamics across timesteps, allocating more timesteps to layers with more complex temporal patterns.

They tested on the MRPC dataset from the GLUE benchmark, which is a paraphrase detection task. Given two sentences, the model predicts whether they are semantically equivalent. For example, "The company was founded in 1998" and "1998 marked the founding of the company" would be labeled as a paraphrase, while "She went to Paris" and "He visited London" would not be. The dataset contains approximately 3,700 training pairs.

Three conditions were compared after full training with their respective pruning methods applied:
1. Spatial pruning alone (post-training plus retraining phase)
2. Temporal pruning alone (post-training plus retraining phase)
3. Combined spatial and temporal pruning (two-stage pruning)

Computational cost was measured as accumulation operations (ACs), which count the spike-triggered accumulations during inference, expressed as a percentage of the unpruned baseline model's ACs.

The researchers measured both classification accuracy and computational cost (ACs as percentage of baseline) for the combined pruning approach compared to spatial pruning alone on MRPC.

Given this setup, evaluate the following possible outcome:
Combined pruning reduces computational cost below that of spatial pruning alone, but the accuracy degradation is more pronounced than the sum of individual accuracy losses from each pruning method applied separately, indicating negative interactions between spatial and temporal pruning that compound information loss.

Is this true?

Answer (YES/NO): NO